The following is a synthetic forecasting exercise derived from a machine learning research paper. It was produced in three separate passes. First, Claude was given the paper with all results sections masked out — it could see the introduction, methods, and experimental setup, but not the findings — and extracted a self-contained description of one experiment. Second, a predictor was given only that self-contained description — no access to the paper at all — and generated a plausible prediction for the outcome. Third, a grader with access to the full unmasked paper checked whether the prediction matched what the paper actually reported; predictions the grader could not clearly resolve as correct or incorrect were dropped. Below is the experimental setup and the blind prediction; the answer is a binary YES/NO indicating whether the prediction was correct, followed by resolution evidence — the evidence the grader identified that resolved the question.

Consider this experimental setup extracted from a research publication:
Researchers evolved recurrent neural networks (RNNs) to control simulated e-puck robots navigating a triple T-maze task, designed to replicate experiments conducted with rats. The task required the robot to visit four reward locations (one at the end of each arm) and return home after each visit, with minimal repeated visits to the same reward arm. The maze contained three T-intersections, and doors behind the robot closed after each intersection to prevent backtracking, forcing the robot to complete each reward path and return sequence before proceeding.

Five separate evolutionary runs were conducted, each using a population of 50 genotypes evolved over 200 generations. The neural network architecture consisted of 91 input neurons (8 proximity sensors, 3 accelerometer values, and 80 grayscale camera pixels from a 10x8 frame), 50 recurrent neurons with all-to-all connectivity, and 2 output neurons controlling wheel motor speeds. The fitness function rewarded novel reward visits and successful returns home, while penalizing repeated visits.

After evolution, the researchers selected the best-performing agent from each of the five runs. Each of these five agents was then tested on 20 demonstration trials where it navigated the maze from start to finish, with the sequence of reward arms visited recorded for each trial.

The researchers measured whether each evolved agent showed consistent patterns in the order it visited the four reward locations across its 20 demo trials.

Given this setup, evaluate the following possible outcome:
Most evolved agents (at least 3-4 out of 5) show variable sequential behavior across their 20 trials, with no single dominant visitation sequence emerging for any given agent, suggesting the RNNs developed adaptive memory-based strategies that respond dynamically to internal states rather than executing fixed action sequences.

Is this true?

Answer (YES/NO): NO